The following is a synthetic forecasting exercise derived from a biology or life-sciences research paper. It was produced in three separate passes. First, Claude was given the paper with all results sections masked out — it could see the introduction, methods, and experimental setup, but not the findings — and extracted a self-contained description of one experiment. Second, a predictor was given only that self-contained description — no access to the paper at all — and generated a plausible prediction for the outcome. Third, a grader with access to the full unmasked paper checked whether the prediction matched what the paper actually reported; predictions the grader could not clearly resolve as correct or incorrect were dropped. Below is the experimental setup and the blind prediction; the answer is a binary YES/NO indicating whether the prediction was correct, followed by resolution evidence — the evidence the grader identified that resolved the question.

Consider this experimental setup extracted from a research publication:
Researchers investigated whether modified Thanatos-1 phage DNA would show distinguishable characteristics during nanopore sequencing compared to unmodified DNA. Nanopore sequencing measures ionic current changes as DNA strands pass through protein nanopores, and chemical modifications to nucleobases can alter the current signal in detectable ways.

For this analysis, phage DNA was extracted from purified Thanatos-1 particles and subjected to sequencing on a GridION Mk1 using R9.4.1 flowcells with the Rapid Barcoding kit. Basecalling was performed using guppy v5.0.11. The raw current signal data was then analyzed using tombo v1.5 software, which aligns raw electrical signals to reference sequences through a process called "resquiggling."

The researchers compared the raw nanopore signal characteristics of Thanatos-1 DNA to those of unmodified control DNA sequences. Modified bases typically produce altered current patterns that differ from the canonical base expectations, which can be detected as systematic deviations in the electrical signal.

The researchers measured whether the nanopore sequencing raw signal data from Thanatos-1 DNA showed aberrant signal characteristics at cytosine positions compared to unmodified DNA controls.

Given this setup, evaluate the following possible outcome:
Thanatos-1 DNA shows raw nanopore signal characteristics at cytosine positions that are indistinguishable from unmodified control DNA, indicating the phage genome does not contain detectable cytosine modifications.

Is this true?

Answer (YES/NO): NO